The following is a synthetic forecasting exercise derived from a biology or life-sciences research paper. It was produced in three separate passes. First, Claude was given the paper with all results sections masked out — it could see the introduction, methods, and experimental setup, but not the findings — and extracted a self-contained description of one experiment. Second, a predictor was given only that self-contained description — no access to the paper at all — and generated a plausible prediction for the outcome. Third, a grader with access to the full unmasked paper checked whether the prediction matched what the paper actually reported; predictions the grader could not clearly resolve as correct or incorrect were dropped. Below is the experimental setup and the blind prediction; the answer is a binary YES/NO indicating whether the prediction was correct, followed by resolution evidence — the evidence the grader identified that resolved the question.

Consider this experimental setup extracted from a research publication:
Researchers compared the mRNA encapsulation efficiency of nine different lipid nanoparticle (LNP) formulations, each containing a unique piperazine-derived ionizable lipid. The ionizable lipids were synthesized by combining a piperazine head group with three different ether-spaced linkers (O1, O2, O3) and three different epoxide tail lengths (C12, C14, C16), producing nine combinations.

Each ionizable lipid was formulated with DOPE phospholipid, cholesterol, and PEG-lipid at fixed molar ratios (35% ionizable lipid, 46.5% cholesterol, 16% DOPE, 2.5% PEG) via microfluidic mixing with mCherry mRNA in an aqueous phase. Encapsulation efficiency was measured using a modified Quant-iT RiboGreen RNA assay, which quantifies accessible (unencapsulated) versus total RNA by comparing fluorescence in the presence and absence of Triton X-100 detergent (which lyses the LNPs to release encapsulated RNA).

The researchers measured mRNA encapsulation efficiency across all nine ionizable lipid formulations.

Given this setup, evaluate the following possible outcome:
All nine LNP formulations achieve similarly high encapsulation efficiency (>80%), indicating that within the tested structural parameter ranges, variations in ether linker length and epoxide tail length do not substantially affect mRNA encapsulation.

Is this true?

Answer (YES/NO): YES